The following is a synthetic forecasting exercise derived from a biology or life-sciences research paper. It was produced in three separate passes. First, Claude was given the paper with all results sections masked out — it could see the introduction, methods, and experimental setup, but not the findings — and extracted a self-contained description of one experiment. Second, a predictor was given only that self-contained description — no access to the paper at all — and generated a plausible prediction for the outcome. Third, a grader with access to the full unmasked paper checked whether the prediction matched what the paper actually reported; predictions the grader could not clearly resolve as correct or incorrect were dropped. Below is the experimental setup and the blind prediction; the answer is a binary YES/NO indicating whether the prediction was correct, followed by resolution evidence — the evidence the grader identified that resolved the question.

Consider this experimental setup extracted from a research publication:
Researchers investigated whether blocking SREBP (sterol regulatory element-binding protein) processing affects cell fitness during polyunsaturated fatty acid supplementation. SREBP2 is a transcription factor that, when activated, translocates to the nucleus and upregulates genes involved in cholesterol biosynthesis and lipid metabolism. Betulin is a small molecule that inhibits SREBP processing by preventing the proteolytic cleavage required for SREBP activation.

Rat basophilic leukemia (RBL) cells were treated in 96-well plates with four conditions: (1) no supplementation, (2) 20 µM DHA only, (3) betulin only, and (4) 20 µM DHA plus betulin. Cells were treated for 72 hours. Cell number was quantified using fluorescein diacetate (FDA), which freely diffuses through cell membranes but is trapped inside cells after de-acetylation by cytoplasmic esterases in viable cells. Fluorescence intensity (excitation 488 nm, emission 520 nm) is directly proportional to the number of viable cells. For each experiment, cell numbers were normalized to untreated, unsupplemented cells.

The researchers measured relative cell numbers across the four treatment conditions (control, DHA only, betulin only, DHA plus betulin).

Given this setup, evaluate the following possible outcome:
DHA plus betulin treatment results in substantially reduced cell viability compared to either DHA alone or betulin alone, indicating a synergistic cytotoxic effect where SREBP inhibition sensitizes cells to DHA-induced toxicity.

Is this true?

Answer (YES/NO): YES